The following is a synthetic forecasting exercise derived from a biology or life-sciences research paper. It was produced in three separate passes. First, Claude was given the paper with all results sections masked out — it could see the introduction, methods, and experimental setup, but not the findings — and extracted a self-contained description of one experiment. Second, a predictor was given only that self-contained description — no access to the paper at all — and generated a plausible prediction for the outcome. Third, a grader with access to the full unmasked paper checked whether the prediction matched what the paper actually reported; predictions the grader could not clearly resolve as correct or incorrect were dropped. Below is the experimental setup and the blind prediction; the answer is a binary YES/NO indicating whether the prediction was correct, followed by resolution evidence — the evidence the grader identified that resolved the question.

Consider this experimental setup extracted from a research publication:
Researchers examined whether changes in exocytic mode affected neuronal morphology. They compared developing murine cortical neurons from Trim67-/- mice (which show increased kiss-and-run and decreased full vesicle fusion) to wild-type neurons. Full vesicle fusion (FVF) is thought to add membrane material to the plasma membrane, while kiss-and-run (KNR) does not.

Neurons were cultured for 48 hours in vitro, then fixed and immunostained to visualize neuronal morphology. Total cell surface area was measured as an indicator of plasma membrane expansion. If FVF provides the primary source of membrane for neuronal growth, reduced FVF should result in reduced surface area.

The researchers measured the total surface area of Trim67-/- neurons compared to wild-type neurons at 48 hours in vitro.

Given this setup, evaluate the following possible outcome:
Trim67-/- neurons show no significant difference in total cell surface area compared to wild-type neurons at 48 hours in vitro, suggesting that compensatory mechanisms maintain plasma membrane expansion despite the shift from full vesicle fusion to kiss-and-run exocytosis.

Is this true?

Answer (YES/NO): NO